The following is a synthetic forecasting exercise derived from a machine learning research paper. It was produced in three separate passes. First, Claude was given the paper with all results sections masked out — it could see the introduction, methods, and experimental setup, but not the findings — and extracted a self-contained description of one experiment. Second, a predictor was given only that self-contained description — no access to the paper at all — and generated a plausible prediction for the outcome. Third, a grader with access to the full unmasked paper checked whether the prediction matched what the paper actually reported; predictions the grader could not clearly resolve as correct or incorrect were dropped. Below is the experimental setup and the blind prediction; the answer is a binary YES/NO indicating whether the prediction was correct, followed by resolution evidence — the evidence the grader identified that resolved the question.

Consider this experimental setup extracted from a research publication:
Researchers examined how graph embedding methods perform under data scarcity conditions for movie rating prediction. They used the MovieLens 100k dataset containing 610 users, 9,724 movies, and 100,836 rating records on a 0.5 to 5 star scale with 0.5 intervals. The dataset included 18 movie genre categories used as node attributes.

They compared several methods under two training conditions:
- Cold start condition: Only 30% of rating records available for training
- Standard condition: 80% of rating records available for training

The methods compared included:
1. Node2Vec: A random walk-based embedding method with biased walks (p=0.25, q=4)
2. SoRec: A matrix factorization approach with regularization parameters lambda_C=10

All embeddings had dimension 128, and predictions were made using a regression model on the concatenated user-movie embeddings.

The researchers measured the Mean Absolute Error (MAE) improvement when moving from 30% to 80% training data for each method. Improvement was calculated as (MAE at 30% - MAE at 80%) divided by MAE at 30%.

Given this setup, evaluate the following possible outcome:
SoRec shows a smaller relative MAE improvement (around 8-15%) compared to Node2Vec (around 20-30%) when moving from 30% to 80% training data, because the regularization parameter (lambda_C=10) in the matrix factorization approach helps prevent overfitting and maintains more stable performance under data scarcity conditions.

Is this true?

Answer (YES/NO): NO